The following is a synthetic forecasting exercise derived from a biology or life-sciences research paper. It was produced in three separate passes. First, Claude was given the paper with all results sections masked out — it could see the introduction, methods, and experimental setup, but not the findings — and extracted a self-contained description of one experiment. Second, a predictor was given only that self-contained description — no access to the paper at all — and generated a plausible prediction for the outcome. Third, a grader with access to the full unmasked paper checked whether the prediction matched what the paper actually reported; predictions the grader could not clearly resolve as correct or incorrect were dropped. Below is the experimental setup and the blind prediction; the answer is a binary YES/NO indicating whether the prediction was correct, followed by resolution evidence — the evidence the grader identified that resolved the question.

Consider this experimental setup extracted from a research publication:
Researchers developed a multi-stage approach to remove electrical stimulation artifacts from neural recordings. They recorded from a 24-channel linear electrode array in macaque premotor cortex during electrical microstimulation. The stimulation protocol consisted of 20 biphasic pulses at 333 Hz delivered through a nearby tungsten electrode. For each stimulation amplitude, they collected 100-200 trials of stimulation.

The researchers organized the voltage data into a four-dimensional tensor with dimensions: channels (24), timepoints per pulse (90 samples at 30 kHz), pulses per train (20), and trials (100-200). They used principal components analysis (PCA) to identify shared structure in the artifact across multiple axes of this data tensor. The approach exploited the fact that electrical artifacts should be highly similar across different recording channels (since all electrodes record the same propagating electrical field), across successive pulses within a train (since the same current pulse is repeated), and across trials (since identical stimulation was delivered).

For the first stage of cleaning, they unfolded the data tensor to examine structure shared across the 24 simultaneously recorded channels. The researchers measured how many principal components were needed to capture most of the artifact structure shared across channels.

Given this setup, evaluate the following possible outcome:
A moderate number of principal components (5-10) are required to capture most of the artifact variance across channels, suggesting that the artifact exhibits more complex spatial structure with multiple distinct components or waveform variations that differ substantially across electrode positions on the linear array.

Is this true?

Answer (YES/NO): NO